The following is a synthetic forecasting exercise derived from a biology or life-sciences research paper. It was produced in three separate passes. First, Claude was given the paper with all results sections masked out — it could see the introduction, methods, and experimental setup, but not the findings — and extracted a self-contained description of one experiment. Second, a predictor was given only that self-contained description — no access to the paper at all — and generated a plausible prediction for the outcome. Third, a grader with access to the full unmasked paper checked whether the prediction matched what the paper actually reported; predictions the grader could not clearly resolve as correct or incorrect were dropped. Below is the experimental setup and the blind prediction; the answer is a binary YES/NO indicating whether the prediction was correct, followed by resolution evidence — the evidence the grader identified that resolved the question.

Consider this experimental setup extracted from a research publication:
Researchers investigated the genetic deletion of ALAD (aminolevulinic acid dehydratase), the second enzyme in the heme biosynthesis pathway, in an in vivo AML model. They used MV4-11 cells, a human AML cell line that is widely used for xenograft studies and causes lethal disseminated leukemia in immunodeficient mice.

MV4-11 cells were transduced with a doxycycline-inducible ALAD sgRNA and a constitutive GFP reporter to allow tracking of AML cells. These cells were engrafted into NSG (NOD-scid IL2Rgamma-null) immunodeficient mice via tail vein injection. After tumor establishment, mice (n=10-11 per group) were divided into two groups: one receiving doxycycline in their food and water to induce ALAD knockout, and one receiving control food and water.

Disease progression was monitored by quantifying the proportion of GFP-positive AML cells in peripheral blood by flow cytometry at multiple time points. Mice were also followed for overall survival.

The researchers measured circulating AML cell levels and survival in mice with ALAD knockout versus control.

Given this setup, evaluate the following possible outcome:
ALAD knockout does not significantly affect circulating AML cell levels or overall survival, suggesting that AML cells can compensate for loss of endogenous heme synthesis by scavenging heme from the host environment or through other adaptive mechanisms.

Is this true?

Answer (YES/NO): NO